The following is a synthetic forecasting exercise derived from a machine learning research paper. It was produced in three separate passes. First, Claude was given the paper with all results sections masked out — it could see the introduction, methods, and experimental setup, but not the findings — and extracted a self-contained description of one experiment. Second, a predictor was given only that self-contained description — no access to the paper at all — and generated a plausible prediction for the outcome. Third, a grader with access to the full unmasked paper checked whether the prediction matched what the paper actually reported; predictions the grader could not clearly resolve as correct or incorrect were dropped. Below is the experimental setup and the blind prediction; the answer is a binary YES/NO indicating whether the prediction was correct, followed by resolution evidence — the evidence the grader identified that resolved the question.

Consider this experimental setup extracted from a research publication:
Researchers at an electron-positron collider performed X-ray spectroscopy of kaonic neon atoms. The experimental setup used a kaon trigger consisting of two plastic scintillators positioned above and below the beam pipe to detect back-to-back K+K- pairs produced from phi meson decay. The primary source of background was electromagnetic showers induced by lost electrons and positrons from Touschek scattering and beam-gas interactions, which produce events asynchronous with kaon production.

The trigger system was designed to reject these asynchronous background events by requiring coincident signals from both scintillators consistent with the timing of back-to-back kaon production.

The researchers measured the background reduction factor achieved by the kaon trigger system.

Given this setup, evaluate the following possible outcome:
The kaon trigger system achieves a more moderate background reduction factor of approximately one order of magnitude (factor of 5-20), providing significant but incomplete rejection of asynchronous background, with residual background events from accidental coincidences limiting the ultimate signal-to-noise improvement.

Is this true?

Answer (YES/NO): NO